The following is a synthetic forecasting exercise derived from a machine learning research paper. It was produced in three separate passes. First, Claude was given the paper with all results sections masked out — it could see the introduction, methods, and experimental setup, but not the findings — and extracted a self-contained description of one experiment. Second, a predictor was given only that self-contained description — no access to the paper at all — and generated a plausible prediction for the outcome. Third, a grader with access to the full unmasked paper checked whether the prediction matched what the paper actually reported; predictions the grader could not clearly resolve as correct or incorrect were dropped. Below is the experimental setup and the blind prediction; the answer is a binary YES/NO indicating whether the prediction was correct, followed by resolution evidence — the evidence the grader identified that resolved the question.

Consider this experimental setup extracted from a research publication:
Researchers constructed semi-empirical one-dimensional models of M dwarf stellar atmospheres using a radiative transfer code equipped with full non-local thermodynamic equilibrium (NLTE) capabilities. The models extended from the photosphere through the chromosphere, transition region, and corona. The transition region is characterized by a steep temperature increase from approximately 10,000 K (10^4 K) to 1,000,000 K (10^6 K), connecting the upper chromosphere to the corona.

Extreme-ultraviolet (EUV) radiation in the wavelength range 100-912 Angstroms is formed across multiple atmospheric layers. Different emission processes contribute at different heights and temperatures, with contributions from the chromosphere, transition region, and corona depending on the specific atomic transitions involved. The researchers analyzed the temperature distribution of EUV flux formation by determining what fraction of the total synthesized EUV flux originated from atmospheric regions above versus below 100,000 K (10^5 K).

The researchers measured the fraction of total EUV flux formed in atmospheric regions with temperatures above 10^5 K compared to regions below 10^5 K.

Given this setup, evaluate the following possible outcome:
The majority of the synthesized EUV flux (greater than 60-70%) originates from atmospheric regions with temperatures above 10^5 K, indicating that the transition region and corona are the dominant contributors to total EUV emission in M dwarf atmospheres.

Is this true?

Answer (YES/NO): YES